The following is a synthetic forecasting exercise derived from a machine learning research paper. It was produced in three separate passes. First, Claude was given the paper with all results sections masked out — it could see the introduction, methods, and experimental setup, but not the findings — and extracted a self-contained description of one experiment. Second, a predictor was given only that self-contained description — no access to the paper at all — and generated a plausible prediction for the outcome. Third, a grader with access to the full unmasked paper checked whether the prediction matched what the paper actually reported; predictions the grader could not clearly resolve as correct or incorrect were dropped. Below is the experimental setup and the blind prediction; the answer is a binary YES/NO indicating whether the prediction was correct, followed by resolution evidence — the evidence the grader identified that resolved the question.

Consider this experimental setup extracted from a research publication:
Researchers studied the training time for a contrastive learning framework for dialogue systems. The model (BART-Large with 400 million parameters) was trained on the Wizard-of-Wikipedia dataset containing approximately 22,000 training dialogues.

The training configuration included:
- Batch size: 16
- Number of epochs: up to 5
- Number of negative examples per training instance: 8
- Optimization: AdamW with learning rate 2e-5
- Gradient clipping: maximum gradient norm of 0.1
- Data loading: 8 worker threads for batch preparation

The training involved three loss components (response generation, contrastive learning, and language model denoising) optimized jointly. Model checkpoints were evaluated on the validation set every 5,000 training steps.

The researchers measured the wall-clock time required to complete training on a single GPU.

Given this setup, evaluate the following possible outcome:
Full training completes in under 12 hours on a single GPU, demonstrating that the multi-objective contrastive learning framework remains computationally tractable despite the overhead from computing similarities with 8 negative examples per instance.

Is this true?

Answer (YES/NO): YES